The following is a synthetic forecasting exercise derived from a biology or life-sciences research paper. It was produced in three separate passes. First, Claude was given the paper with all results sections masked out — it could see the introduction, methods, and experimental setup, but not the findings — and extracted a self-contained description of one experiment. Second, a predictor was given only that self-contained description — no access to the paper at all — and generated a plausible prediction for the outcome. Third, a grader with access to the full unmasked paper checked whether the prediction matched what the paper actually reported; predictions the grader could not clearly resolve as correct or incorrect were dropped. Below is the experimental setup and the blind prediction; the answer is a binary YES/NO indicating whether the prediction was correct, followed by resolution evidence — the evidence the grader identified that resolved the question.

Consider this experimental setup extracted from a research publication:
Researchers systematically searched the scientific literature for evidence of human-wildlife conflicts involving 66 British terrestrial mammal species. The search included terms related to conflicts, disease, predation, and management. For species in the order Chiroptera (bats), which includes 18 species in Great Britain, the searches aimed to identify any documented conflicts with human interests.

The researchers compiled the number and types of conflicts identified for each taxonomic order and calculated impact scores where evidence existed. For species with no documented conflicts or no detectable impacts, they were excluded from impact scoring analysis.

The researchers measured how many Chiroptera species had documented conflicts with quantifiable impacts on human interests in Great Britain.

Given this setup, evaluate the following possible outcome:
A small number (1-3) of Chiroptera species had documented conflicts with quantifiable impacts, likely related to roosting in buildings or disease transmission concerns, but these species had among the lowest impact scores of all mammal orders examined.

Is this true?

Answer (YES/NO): NO